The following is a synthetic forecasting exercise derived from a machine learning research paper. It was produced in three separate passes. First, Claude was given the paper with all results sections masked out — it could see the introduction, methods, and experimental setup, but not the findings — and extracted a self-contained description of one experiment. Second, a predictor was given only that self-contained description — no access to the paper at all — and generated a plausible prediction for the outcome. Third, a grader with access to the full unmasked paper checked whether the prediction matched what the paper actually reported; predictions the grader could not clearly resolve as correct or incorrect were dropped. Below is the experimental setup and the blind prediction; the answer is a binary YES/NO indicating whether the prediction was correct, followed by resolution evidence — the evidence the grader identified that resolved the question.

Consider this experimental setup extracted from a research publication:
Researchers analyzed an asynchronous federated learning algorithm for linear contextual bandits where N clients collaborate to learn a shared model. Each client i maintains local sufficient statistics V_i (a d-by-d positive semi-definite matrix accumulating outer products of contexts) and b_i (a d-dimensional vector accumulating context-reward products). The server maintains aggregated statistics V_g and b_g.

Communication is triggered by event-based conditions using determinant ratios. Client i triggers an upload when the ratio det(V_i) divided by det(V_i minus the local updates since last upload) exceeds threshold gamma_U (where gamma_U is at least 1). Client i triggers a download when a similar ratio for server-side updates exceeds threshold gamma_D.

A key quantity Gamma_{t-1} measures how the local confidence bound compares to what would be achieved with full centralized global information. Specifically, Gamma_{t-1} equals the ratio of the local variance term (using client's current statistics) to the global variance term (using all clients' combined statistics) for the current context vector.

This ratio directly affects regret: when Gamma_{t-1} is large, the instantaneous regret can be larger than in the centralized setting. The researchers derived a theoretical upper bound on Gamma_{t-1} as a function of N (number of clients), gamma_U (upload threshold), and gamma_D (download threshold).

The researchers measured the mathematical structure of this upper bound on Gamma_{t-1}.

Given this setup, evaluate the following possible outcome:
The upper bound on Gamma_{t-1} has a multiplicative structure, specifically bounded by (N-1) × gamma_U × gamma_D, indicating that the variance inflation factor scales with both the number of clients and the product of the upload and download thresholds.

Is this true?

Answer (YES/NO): NO